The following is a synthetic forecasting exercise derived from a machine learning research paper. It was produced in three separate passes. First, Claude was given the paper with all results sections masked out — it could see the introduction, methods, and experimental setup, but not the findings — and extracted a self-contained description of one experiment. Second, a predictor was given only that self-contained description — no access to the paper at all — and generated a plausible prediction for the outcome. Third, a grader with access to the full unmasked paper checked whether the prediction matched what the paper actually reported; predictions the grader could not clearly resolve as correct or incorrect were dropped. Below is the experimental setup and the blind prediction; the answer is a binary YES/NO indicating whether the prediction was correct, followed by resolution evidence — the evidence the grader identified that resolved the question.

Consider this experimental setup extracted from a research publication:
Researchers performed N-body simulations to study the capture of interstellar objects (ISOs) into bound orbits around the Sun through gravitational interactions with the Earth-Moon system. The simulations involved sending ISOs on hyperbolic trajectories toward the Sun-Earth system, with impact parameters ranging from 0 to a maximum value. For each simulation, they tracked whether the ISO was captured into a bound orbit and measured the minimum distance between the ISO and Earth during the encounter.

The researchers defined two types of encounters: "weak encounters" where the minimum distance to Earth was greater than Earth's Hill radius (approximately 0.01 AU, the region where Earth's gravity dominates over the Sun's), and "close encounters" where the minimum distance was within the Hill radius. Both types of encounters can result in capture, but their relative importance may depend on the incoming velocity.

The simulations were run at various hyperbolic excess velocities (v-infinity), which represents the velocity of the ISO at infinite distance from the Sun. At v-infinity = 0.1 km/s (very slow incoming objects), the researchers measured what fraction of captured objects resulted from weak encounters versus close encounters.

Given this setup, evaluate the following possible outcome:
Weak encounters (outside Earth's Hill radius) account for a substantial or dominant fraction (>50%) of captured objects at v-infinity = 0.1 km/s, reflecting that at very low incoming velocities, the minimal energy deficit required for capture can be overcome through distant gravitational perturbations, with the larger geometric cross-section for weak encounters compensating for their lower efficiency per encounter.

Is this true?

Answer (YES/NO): YES